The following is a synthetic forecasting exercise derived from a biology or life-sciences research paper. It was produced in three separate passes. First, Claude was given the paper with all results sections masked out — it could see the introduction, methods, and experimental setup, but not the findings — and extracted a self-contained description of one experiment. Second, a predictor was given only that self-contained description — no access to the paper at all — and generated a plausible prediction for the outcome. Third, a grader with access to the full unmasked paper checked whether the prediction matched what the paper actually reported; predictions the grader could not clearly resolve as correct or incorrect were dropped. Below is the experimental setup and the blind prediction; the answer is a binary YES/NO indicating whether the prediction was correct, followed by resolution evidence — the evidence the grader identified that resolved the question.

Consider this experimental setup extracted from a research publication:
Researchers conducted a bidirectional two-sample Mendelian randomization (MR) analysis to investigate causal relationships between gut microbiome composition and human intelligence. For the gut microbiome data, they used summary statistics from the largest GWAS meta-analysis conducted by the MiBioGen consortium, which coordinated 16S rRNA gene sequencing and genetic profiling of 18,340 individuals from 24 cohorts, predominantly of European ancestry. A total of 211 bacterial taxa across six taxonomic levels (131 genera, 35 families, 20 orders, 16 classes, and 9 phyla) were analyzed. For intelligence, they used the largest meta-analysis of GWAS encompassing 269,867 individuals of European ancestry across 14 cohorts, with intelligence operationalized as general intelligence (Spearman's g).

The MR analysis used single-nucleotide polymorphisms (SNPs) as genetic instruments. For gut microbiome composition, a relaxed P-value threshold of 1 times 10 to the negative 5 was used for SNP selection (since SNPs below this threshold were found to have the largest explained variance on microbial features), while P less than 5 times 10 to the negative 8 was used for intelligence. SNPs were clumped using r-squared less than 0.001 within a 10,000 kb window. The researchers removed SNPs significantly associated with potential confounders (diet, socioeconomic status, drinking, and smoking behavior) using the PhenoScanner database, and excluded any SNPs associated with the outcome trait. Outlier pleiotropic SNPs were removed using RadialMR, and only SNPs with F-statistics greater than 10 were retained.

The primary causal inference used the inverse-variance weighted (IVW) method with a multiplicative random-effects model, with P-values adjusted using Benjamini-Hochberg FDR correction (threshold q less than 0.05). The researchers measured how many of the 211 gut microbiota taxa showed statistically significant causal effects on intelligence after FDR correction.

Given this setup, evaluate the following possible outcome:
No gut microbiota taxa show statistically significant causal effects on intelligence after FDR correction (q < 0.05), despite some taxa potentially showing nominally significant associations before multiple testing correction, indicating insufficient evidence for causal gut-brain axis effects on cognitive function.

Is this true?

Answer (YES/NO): NO